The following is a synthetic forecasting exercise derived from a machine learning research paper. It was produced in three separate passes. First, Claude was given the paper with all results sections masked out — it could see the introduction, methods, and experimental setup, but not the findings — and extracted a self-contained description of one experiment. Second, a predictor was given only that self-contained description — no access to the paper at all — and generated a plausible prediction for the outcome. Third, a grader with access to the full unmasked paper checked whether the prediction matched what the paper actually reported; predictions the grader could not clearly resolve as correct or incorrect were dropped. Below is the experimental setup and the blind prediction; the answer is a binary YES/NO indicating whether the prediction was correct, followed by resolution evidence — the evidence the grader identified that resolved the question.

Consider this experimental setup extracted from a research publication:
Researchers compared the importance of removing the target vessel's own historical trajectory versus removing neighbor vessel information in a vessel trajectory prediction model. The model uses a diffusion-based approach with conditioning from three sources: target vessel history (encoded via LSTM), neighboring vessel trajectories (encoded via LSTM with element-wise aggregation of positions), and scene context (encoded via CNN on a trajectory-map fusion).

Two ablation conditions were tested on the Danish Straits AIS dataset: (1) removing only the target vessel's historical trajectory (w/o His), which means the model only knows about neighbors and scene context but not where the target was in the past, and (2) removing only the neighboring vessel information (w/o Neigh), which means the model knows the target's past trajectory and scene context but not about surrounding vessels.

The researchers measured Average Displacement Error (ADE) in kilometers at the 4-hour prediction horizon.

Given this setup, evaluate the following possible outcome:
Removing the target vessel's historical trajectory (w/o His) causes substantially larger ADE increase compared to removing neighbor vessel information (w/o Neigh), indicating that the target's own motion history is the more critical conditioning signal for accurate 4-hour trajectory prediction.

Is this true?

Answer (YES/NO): YES